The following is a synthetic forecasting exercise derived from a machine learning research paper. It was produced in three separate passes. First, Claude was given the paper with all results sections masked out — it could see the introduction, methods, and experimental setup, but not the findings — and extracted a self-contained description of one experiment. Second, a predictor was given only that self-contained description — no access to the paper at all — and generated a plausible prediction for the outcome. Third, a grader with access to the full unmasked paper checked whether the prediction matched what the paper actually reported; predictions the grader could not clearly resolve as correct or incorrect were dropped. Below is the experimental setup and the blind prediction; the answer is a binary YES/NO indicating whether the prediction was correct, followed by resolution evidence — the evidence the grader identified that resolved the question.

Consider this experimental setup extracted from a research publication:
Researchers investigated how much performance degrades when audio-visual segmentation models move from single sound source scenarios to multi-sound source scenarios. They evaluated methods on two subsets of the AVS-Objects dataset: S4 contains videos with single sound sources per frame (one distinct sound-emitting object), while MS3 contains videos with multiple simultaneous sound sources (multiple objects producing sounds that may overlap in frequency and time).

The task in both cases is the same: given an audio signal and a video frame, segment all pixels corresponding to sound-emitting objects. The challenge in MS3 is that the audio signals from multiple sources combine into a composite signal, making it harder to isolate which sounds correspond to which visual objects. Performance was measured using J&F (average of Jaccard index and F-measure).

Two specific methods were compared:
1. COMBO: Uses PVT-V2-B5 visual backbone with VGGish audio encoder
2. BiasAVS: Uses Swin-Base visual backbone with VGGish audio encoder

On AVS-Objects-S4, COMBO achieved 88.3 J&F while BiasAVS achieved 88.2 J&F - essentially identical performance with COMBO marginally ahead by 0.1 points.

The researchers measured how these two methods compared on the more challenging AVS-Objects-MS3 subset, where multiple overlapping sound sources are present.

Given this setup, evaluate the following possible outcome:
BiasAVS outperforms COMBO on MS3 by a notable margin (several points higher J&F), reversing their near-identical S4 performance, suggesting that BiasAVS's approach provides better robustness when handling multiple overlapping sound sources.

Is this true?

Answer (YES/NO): YES